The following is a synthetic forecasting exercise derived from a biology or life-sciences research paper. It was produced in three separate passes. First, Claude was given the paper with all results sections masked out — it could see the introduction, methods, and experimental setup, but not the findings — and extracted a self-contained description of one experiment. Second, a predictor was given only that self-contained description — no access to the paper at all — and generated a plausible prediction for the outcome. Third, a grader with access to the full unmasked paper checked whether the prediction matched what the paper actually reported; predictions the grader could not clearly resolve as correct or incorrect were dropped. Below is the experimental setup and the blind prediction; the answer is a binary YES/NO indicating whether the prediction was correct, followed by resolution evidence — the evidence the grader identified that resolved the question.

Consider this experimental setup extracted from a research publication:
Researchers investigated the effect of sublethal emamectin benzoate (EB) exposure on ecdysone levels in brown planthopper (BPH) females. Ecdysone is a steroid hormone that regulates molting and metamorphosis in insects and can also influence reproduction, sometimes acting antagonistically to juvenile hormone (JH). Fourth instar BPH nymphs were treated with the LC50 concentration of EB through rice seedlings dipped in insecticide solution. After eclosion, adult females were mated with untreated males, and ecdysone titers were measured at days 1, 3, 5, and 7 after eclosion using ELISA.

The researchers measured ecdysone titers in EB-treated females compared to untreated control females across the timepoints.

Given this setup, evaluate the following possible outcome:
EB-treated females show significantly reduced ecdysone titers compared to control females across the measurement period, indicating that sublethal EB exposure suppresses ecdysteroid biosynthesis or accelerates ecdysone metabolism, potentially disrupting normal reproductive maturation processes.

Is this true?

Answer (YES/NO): NO